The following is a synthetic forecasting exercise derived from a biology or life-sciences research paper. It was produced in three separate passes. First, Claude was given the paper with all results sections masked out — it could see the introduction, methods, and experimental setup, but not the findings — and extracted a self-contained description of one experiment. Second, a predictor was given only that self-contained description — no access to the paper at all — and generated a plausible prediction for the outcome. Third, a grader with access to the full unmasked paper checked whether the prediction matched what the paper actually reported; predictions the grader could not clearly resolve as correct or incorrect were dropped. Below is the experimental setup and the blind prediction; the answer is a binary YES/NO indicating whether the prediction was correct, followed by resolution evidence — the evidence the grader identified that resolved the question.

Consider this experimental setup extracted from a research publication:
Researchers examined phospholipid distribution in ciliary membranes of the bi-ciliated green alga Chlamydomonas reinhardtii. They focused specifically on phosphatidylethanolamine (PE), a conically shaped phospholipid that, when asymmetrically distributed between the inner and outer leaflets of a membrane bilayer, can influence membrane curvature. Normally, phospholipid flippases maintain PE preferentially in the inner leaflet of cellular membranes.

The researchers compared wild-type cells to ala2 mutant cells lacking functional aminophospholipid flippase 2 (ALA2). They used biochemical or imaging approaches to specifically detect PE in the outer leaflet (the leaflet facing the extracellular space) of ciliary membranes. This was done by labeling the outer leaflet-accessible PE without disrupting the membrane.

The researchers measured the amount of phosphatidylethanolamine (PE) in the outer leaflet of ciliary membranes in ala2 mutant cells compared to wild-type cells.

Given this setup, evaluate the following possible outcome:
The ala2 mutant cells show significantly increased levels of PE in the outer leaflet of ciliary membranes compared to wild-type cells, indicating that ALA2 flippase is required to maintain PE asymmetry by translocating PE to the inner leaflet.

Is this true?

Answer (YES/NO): YES